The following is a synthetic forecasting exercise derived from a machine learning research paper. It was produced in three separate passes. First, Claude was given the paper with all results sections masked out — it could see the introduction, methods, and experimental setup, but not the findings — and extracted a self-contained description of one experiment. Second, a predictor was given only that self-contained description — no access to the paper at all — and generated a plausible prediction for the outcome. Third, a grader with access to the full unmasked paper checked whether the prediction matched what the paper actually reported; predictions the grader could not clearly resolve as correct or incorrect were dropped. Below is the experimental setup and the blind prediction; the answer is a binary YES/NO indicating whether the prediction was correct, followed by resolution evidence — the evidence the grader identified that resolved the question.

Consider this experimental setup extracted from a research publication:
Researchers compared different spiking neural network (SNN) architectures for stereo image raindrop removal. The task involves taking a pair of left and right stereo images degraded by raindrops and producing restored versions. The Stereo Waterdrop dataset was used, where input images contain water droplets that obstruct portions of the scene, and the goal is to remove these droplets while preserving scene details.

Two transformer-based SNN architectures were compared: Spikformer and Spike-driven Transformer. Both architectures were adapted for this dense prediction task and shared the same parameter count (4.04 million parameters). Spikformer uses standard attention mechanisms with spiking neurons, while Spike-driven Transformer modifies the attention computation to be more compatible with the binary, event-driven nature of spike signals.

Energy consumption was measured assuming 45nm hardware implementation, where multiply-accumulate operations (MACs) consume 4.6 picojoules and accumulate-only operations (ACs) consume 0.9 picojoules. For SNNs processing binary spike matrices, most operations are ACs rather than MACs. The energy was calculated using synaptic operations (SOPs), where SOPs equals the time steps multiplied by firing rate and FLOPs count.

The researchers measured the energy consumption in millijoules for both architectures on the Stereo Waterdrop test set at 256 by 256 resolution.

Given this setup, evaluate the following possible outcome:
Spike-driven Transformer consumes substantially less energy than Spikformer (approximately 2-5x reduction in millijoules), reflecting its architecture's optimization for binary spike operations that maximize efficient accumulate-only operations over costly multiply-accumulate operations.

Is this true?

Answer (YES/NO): NO